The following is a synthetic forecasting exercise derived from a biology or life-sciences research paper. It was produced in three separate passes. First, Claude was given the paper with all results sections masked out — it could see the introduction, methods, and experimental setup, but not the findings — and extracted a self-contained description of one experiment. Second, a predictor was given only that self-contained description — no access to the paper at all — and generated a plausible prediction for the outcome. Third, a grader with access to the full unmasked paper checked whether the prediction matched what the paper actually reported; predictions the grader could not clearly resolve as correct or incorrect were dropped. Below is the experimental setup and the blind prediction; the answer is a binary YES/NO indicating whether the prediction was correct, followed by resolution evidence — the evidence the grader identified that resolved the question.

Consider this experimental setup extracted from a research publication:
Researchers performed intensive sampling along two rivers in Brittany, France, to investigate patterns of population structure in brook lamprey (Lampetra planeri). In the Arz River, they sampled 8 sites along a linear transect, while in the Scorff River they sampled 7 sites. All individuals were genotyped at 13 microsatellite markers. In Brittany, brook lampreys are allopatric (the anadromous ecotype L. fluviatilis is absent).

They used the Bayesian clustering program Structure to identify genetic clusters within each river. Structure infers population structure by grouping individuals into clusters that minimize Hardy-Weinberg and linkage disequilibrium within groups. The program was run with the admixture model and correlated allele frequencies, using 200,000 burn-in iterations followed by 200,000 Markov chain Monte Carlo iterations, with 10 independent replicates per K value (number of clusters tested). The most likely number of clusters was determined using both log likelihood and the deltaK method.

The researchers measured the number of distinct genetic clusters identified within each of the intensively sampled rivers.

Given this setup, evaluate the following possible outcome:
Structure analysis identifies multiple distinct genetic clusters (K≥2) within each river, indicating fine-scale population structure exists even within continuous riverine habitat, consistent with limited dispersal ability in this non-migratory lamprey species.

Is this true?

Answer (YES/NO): YES